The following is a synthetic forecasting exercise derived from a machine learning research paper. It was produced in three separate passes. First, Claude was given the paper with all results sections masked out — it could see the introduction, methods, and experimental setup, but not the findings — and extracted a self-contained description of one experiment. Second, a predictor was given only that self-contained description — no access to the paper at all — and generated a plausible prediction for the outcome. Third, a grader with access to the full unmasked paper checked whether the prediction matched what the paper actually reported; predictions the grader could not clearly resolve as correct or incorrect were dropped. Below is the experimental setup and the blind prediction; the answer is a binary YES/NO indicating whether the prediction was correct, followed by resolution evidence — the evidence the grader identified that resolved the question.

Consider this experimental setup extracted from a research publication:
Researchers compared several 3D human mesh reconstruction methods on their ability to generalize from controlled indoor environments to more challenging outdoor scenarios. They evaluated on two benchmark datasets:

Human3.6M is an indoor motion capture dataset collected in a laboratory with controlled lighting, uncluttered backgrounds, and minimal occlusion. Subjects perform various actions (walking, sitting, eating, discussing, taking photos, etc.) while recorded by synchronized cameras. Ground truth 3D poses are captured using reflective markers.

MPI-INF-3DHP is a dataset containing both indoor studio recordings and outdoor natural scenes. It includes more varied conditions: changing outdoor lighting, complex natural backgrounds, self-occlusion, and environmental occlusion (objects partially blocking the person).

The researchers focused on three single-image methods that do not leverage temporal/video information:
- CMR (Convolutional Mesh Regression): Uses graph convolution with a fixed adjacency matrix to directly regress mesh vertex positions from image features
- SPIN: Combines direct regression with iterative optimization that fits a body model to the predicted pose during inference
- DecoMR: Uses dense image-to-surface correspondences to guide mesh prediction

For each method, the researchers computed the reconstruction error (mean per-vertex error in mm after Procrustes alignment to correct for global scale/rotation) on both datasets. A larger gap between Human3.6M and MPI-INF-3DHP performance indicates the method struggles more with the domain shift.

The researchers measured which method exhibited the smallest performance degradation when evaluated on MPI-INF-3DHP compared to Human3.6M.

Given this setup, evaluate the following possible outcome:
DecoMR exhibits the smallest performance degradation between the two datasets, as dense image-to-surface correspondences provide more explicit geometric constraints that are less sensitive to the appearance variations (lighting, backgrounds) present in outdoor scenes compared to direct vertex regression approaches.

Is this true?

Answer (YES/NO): NO